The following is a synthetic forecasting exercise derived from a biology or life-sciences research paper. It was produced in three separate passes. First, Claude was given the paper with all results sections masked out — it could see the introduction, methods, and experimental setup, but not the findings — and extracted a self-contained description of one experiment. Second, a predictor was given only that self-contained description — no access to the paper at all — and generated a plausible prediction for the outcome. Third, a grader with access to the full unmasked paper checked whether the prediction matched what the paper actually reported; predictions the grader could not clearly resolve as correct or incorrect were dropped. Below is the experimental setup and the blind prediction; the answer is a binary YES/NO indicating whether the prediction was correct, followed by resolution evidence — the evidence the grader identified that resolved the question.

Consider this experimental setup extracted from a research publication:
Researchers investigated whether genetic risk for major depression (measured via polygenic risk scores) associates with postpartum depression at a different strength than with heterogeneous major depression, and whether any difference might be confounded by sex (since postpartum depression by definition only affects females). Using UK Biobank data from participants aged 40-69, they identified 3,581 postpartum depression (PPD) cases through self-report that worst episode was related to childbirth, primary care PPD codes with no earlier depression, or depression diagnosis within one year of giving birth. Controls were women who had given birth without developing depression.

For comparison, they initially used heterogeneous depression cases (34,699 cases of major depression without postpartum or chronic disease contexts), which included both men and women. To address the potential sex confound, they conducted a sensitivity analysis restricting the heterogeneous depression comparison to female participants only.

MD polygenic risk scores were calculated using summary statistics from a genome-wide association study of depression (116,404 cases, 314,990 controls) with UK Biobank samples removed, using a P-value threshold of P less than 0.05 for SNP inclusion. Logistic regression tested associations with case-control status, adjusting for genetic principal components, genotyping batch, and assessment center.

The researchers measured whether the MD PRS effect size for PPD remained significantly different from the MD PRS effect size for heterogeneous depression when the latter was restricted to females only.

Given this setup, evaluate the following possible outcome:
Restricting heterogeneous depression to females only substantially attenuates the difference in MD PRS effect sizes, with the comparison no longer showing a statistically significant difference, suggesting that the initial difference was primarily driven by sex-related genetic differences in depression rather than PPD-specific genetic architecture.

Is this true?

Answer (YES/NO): NO